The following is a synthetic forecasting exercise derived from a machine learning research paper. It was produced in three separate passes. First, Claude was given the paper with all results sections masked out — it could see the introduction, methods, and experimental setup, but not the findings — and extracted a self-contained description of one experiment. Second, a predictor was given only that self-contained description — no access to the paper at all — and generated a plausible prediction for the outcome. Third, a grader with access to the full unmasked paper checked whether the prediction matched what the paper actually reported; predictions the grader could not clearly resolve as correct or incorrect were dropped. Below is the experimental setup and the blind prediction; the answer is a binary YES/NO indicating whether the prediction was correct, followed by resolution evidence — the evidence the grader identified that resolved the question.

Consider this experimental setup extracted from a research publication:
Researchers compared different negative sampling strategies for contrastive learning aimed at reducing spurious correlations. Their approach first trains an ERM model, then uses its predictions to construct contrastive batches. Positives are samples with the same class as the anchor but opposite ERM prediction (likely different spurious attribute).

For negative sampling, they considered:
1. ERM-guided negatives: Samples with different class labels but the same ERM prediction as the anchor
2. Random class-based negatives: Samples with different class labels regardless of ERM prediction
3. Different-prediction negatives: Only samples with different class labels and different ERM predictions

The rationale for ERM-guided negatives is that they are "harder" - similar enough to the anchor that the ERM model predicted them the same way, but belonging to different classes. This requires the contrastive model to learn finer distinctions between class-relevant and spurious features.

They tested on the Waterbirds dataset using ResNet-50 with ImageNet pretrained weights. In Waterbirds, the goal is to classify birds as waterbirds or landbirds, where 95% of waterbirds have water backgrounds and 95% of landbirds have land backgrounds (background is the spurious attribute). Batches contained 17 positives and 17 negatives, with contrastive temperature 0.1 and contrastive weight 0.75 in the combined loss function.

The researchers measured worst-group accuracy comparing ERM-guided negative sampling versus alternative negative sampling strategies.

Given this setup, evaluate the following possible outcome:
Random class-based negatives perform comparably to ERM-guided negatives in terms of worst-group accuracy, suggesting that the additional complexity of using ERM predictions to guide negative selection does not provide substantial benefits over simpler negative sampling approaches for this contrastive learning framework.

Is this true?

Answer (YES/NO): NO